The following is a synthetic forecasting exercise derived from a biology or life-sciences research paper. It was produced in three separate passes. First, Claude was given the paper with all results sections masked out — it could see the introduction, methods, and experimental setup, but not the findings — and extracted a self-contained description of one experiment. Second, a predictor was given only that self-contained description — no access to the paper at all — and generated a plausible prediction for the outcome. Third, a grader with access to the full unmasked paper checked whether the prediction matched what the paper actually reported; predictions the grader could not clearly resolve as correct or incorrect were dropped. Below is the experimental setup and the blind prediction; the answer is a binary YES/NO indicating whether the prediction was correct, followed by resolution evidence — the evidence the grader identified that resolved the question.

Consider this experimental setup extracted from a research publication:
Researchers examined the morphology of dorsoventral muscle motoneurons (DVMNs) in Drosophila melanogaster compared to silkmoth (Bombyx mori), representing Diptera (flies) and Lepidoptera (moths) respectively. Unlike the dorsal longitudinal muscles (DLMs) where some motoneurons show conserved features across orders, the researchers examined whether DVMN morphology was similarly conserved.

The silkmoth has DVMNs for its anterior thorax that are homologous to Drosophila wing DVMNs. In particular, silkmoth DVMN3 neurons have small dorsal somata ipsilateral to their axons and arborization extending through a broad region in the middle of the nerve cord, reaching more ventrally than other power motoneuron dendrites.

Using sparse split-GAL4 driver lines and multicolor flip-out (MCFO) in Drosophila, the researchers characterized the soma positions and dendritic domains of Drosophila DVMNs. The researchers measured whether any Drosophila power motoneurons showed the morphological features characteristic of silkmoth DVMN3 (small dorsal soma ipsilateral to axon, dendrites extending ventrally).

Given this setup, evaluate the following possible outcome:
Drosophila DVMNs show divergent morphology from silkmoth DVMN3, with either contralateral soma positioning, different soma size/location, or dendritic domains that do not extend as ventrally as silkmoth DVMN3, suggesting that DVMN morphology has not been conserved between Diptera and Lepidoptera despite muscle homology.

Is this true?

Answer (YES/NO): YES